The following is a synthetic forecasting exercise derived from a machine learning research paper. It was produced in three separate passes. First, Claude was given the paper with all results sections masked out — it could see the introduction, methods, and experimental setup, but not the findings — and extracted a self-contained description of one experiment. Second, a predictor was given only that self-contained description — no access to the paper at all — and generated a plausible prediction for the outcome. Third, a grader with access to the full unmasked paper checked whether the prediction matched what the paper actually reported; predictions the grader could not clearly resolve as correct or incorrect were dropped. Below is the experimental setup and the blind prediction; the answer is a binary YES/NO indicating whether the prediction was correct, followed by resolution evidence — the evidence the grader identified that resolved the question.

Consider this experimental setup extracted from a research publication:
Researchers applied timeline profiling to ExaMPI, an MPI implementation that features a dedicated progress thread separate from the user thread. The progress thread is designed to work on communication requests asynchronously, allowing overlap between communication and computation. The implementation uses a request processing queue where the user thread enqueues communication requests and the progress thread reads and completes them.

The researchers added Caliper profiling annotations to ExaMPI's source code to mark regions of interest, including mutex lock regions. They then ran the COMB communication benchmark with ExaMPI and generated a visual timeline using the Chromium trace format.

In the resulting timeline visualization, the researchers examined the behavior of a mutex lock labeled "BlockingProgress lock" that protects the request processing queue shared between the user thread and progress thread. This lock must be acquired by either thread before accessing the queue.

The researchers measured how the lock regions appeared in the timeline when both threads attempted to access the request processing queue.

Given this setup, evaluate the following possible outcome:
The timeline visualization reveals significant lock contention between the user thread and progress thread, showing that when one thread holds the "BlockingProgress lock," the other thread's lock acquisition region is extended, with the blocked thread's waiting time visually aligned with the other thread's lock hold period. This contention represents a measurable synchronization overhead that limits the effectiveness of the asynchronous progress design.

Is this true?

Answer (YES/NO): YES